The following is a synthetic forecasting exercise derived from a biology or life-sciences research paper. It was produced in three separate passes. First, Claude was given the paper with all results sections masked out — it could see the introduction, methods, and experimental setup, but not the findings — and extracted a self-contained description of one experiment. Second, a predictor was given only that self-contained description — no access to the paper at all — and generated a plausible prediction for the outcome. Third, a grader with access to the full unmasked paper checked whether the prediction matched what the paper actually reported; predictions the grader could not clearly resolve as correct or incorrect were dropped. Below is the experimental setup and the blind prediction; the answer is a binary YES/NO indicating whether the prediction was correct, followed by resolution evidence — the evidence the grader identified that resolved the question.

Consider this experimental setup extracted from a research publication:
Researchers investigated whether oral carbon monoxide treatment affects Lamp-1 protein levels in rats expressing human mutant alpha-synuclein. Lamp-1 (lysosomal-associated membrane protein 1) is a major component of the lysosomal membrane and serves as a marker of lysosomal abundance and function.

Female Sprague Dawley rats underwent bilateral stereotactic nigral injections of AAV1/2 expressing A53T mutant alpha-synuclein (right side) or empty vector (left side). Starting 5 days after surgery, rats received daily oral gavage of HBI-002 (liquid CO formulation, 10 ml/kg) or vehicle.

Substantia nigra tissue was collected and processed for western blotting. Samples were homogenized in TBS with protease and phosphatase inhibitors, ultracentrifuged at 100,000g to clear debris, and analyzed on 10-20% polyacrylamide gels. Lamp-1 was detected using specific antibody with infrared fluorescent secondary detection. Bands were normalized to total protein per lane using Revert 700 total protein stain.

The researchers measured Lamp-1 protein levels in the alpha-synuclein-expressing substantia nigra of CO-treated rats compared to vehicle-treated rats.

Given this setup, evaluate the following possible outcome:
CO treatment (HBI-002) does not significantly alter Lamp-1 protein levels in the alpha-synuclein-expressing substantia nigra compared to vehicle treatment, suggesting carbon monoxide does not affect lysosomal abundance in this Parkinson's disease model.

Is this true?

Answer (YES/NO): YES